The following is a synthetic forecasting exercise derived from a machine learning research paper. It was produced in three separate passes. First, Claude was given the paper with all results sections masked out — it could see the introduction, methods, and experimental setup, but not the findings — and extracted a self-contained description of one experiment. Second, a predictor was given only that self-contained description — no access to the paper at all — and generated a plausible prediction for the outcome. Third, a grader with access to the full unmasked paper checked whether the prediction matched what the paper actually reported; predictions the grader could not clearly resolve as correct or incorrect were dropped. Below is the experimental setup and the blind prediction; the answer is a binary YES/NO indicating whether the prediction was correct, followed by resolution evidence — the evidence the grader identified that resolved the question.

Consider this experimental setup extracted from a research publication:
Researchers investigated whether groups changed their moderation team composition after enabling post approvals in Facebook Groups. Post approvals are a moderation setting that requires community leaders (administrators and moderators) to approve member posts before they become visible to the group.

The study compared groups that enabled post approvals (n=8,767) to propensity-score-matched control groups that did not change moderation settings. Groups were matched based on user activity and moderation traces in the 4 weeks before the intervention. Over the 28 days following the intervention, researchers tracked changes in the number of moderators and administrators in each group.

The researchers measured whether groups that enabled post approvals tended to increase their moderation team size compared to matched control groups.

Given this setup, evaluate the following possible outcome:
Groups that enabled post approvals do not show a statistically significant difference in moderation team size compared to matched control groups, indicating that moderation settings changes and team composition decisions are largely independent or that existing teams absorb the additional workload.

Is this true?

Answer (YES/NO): NO